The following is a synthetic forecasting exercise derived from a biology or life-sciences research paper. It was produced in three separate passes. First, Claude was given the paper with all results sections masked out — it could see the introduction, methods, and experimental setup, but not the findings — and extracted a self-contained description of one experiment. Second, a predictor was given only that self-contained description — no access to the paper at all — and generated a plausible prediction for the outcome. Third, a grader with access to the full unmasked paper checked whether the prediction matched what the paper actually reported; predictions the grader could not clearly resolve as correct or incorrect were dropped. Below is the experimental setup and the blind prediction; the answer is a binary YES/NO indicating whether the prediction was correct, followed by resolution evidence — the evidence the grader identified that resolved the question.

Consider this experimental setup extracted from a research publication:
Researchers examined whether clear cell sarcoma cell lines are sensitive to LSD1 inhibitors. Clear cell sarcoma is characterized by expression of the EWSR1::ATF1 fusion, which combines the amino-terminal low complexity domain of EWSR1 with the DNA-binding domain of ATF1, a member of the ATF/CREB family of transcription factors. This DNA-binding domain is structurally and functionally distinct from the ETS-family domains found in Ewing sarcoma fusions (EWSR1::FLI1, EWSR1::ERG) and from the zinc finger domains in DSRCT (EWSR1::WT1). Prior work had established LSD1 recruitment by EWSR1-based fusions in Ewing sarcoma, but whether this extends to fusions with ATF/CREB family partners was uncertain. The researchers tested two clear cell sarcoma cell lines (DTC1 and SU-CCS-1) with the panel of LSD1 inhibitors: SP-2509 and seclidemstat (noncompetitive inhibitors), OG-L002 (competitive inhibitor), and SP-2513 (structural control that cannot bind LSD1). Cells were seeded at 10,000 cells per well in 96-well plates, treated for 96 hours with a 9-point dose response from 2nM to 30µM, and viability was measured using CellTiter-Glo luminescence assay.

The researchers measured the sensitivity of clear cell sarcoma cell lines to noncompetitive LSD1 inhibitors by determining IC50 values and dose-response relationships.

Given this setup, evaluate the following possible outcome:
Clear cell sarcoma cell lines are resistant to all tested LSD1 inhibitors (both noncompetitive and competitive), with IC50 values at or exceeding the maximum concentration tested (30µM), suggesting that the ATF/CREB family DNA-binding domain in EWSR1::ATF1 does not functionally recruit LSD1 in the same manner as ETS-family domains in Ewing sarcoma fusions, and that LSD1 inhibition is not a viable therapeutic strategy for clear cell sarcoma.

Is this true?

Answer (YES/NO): NO